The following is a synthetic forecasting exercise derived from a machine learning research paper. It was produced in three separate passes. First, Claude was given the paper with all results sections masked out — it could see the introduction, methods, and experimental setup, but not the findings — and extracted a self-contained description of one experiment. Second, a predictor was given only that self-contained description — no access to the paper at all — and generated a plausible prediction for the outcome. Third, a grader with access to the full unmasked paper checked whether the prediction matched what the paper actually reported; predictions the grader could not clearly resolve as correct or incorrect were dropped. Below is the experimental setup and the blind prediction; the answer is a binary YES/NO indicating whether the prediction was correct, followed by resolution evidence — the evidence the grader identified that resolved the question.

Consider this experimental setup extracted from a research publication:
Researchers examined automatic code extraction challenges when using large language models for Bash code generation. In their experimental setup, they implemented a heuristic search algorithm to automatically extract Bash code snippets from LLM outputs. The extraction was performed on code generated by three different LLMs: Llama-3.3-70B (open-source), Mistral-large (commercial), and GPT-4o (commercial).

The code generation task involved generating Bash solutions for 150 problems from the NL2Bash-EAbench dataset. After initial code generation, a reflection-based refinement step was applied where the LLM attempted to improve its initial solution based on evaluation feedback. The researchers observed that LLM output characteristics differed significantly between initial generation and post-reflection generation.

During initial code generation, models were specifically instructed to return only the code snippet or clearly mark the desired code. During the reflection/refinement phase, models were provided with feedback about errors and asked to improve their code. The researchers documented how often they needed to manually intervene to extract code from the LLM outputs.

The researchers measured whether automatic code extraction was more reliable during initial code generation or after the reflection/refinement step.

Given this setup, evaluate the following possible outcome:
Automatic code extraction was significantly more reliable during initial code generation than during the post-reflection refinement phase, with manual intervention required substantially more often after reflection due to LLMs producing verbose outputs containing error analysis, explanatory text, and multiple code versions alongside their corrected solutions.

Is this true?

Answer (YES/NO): YES